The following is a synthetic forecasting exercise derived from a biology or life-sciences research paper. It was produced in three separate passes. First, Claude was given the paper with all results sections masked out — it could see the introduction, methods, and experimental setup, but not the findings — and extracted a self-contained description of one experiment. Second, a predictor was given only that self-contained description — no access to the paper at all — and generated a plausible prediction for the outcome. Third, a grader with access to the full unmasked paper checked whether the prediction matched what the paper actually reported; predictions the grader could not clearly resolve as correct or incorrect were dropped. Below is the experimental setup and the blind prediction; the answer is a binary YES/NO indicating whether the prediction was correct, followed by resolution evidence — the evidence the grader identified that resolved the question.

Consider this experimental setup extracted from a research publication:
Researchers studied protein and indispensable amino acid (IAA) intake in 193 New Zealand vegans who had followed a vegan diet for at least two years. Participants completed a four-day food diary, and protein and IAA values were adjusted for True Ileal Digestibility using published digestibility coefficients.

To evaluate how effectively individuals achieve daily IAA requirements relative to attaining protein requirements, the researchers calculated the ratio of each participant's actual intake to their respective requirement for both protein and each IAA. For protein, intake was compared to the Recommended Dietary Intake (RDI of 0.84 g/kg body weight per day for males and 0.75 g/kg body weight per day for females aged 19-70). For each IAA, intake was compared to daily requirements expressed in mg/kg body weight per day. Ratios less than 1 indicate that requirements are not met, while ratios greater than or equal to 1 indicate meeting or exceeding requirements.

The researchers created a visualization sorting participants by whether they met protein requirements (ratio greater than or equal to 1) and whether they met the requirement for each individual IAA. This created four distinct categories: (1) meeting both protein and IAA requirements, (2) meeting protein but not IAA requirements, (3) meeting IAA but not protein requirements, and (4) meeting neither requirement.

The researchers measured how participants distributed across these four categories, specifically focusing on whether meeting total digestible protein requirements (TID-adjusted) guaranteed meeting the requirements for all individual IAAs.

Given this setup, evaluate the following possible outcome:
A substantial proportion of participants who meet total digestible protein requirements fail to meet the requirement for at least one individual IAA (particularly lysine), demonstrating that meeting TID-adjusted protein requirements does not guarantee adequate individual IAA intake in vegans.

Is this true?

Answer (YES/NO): YES